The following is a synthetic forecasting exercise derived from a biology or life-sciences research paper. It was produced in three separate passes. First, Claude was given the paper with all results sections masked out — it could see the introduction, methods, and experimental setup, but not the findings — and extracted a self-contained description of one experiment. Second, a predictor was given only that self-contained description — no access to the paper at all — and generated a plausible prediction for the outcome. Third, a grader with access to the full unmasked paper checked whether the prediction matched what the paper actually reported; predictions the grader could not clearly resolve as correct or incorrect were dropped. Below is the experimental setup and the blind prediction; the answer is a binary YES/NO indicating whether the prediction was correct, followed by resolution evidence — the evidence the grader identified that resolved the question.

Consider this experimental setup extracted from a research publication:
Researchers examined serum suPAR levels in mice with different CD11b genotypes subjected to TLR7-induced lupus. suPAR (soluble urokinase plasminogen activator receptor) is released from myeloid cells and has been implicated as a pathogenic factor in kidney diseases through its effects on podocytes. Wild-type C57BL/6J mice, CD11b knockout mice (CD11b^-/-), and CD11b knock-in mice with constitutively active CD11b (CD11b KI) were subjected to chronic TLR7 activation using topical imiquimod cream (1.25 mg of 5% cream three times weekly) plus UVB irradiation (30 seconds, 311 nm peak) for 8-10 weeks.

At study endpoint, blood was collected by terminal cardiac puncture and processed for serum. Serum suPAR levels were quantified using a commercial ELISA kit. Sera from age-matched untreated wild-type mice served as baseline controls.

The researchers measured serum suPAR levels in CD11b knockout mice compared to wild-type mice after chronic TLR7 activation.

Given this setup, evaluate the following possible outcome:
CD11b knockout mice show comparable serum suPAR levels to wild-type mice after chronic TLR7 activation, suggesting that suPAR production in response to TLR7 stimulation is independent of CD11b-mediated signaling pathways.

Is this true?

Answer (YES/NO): NO